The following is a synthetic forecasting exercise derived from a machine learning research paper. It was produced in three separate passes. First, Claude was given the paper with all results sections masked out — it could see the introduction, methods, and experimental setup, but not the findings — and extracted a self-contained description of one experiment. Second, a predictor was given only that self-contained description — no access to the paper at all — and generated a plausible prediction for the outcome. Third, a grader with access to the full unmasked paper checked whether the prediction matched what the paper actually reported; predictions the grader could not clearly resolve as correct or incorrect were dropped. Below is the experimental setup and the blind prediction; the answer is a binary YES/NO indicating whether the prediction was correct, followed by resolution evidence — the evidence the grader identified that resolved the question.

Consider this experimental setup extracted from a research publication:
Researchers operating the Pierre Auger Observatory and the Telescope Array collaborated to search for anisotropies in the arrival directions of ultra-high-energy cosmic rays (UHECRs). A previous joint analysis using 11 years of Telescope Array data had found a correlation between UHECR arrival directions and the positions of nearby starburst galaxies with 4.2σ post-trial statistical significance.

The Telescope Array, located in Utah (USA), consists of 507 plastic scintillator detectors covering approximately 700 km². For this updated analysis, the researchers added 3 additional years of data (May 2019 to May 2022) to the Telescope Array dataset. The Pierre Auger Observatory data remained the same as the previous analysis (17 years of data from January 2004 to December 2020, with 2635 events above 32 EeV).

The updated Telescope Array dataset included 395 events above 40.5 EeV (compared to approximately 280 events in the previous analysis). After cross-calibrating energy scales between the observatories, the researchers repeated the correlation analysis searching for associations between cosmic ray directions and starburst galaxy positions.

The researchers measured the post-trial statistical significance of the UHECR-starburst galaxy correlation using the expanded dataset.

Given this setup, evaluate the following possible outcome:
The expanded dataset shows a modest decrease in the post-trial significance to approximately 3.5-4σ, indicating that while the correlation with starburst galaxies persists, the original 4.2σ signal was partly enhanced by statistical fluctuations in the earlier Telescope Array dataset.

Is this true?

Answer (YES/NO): NO